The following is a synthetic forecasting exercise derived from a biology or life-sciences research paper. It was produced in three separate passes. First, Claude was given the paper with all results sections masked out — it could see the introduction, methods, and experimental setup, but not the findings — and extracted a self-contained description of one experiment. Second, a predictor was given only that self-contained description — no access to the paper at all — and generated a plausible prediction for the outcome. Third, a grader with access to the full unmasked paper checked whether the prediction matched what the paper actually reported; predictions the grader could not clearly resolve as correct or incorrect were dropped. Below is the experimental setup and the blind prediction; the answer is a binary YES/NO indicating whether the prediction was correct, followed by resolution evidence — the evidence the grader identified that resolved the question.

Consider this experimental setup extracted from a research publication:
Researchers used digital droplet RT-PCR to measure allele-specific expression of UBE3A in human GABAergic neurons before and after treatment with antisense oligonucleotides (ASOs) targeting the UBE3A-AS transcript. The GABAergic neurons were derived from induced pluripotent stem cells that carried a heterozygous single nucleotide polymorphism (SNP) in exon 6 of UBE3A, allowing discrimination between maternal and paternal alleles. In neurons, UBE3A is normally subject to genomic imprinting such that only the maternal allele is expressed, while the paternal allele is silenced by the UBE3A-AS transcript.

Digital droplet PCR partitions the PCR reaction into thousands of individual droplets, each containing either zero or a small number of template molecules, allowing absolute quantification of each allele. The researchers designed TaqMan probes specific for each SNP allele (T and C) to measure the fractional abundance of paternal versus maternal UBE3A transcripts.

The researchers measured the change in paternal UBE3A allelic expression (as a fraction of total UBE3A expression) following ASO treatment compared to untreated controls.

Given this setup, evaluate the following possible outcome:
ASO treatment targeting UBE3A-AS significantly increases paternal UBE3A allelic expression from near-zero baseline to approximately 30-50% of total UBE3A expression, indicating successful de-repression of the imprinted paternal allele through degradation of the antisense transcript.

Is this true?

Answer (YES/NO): YES